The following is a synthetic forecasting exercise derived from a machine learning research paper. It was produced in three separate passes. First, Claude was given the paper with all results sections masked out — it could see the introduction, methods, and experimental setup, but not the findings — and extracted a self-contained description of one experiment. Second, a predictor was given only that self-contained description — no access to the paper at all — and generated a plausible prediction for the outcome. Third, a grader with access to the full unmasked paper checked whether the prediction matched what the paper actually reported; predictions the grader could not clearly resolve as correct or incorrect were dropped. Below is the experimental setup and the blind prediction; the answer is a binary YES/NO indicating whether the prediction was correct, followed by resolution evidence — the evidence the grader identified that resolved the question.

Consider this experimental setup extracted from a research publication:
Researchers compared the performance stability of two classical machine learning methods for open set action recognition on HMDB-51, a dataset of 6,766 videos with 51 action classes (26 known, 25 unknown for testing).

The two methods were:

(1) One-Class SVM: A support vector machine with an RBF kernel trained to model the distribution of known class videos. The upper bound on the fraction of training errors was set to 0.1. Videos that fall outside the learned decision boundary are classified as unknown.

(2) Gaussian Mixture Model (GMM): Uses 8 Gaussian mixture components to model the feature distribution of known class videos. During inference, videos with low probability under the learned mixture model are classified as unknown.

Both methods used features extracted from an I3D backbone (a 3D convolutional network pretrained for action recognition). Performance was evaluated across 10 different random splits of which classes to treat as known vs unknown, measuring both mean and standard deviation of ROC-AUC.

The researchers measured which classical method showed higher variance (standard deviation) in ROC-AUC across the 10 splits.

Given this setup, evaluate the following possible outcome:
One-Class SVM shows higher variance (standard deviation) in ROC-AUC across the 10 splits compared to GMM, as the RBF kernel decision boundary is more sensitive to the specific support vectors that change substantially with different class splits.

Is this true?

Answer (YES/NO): NO